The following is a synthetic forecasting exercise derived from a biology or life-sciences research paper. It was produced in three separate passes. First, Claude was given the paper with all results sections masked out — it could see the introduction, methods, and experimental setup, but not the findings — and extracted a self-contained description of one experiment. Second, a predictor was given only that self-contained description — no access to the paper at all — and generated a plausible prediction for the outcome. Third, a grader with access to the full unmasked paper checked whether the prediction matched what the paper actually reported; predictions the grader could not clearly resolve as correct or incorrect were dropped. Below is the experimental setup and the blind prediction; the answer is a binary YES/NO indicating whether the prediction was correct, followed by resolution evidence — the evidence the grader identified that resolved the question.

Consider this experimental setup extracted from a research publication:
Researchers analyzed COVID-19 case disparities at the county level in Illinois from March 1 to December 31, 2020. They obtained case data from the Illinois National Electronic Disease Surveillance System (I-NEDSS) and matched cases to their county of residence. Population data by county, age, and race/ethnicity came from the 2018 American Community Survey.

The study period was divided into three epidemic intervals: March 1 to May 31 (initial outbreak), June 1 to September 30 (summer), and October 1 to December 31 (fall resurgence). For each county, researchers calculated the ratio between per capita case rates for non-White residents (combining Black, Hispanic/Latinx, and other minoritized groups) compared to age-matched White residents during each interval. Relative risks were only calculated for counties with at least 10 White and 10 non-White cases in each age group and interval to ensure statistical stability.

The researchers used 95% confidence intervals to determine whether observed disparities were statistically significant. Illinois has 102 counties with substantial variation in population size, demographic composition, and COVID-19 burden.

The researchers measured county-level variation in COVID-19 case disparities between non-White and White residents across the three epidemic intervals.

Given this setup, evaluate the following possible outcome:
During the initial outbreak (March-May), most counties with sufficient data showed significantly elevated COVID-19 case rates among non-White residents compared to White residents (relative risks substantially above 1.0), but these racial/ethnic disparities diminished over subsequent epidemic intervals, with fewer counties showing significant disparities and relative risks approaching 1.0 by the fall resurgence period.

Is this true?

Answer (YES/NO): YES